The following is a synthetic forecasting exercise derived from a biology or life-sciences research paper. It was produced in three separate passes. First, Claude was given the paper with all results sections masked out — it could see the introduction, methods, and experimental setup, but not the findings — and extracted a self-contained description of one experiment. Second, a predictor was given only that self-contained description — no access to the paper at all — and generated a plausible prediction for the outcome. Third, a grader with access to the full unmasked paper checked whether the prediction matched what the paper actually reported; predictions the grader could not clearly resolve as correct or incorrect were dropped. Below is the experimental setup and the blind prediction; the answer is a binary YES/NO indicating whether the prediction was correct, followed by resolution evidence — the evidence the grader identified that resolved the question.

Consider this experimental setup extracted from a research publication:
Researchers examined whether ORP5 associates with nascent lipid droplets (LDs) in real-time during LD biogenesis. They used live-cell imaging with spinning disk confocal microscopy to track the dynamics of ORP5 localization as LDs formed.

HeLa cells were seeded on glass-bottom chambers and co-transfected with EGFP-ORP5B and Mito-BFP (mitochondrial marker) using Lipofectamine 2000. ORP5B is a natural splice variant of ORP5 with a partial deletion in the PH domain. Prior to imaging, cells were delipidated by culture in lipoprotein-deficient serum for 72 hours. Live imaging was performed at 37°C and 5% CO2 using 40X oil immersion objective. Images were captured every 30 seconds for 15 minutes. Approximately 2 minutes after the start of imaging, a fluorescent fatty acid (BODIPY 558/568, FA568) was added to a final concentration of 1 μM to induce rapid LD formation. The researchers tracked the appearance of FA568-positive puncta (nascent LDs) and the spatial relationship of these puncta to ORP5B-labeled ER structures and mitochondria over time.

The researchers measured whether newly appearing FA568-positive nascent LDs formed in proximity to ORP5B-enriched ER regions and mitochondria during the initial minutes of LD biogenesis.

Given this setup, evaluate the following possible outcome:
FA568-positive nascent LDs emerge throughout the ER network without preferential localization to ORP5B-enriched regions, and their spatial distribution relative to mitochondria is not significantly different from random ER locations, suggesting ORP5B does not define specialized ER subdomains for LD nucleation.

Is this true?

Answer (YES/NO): NO